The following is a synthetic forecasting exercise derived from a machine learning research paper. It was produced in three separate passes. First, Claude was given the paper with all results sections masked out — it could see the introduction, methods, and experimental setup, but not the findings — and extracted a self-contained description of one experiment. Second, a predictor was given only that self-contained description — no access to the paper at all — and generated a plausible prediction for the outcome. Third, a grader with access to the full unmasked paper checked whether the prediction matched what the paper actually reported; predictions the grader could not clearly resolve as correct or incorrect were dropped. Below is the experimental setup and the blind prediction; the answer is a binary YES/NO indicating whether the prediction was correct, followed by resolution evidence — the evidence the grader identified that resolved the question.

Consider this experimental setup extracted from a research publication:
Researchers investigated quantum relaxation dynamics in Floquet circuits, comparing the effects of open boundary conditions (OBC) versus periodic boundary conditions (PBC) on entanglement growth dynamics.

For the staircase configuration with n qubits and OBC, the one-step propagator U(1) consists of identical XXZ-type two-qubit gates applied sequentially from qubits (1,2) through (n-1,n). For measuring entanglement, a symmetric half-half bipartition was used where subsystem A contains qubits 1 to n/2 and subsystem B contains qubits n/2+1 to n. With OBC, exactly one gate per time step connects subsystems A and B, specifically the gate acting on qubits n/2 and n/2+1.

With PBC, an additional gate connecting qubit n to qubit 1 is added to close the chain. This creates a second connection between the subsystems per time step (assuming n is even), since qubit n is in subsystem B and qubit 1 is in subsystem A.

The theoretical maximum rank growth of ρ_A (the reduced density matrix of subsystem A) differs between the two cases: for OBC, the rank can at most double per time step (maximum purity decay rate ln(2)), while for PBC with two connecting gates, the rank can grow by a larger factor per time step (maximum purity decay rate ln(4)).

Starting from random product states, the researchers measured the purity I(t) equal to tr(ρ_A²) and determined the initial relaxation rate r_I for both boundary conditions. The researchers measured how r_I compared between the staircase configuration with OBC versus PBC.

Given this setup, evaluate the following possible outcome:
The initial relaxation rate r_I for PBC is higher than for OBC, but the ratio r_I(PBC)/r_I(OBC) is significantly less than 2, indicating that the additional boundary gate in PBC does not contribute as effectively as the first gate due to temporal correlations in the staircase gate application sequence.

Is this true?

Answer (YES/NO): NO